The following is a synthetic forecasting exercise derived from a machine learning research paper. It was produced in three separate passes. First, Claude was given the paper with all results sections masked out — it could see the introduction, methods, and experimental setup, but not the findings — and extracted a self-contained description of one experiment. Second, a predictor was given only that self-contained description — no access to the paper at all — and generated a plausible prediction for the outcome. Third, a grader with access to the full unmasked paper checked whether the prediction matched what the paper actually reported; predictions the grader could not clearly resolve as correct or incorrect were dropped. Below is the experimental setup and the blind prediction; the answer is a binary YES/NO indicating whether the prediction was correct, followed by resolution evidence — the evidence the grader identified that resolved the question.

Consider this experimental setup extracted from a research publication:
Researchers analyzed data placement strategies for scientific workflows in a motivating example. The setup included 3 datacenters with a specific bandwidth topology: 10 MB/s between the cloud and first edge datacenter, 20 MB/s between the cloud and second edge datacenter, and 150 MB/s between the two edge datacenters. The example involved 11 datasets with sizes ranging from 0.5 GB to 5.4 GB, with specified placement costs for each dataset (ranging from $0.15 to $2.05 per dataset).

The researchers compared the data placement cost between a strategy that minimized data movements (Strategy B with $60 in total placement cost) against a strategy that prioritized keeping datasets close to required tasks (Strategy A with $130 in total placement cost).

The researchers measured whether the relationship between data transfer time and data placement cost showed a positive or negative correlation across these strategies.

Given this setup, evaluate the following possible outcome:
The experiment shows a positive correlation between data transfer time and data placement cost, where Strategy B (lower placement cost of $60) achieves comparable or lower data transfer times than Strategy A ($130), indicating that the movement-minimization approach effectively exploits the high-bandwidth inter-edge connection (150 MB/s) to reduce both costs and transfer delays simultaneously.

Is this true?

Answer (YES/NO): YES